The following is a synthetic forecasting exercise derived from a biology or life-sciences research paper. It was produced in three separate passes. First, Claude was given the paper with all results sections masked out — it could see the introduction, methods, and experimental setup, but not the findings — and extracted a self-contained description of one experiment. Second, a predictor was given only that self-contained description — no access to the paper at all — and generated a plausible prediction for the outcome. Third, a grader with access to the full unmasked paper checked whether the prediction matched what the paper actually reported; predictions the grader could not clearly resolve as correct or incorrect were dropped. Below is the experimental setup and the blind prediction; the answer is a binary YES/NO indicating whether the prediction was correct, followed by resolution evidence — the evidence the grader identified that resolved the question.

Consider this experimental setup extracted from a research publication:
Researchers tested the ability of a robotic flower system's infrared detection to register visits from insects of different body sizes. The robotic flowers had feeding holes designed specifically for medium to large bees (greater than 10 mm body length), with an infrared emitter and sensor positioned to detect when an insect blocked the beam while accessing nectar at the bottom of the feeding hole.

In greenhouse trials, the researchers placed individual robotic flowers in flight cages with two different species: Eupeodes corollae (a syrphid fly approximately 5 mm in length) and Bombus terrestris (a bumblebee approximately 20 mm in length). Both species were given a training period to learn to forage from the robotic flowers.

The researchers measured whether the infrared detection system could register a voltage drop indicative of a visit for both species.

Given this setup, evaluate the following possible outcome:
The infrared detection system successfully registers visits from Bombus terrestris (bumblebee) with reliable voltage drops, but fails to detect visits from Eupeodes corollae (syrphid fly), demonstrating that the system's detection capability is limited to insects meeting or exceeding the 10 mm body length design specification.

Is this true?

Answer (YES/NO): NO